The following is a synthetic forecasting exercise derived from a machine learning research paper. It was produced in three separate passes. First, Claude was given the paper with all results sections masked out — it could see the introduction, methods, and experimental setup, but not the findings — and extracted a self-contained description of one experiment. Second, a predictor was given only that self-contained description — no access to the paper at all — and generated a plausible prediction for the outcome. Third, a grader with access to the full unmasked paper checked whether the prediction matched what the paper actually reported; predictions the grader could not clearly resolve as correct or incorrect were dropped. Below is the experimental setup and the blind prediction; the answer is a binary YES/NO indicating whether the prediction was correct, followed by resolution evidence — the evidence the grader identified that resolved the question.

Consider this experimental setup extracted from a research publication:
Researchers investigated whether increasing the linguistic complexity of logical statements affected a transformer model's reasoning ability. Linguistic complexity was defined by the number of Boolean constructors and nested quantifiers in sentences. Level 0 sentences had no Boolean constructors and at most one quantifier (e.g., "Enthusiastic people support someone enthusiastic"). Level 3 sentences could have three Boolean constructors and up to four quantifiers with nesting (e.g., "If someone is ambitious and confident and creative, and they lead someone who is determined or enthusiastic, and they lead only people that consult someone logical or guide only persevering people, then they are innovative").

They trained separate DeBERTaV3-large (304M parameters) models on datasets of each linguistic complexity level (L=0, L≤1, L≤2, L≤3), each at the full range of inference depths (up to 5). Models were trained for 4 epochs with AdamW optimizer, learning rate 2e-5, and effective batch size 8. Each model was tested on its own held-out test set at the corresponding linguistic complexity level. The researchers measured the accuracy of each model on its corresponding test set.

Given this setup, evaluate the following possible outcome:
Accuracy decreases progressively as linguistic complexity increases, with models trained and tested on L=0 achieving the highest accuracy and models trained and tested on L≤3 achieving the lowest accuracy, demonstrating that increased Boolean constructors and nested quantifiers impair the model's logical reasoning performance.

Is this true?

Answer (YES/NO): NO